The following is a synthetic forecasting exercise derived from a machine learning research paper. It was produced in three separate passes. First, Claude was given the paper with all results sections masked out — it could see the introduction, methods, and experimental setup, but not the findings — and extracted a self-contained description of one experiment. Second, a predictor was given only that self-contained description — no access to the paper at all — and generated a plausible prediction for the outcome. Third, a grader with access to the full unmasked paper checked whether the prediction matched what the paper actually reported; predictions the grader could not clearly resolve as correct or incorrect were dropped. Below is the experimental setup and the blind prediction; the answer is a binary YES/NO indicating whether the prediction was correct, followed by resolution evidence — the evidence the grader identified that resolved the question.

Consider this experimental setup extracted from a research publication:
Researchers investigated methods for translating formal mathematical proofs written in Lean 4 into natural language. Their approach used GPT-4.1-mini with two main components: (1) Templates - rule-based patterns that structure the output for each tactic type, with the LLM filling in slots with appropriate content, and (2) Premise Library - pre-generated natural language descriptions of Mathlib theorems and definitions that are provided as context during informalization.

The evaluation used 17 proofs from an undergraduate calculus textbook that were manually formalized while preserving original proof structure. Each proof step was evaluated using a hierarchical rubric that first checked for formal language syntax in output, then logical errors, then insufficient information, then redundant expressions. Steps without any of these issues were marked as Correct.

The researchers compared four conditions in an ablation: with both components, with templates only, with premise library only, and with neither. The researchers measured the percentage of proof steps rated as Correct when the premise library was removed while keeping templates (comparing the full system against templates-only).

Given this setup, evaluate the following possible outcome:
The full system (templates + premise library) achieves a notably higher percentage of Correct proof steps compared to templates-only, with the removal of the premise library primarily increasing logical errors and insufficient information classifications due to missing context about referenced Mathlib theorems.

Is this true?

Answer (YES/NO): YES